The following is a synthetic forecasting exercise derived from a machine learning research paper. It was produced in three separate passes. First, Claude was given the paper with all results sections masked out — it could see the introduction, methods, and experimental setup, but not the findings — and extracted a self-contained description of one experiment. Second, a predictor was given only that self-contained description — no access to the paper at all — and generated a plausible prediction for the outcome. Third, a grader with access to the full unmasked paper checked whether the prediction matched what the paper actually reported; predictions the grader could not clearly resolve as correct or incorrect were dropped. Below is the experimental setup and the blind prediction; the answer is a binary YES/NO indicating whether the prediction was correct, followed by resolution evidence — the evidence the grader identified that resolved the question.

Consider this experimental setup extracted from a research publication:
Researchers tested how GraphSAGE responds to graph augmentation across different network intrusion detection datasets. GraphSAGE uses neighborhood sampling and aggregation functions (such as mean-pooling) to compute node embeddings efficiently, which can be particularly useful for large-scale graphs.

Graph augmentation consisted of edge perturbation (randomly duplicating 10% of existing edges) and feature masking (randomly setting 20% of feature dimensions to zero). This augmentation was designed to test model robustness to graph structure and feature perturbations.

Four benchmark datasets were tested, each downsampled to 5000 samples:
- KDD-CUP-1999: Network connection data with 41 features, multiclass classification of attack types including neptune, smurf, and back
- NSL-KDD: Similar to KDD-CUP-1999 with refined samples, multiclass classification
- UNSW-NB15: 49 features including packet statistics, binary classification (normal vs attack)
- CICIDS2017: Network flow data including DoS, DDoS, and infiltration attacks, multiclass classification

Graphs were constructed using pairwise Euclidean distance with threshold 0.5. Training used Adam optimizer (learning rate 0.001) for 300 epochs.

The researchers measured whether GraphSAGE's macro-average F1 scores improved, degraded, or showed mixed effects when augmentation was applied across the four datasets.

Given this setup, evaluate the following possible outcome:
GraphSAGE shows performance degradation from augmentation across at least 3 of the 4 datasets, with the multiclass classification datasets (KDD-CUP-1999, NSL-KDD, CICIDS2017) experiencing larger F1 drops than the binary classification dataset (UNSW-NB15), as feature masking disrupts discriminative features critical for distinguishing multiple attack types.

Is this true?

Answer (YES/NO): YES